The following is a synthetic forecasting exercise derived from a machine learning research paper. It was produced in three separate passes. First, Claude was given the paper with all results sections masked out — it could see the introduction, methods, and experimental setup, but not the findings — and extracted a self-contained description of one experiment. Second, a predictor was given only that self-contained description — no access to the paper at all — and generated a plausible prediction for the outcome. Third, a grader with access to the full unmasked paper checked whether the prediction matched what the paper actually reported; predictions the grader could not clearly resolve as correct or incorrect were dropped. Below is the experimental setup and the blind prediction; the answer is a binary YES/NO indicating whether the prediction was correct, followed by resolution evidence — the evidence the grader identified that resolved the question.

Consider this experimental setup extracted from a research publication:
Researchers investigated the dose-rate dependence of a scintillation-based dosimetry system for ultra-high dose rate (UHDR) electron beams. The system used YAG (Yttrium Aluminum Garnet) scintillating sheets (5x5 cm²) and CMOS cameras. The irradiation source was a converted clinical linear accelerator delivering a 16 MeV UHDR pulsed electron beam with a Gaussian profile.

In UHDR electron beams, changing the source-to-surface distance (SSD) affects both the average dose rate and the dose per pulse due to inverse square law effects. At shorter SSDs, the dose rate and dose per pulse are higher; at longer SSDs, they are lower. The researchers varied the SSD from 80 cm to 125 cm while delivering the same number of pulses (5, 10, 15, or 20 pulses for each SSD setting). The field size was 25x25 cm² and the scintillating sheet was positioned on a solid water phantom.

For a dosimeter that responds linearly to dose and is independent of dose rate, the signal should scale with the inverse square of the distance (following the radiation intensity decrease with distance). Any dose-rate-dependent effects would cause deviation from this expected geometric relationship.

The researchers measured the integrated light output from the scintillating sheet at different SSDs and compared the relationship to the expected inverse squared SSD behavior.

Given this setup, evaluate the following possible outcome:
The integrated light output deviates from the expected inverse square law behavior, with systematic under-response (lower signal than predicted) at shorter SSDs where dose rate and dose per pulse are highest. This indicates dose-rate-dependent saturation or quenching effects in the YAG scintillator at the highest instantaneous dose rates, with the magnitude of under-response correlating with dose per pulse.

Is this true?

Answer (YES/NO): NO